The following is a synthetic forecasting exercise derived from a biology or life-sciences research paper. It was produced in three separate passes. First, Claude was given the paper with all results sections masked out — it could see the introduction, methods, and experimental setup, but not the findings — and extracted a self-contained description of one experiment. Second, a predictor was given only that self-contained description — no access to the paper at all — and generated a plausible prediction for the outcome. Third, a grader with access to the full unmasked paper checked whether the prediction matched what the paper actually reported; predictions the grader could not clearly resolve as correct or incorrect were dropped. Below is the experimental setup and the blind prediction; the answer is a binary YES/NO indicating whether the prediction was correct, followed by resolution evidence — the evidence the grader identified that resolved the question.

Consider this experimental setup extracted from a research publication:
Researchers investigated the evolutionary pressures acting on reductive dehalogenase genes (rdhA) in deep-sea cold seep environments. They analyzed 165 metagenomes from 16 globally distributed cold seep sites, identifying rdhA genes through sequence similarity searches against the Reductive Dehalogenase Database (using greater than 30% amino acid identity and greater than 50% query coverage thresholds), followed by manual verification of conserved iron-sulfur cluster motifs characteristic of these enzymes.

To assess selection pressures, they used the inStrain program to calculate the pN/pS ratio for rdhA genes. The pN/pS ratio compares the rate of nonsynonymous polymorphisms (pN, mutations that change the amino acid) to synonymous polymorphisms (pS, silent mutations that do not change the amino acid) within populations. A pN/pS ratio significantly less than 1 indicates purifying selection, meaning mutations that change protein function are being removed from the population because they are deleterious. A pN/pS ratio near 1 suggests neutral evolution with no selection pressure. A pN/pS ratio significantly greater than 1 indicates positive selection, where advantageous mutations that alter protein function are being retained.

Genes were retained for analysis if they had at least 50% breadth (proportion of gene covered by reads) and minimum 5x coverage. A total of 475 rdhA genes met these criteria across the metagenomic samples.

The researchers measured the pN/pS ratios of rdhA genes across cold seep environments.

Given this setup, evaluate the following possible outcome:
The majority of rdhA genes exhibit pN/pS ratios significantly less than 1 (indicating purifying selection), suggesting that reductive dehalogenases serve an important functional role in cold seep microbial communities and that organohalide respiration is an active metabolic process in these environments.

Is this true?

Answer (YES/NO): YES